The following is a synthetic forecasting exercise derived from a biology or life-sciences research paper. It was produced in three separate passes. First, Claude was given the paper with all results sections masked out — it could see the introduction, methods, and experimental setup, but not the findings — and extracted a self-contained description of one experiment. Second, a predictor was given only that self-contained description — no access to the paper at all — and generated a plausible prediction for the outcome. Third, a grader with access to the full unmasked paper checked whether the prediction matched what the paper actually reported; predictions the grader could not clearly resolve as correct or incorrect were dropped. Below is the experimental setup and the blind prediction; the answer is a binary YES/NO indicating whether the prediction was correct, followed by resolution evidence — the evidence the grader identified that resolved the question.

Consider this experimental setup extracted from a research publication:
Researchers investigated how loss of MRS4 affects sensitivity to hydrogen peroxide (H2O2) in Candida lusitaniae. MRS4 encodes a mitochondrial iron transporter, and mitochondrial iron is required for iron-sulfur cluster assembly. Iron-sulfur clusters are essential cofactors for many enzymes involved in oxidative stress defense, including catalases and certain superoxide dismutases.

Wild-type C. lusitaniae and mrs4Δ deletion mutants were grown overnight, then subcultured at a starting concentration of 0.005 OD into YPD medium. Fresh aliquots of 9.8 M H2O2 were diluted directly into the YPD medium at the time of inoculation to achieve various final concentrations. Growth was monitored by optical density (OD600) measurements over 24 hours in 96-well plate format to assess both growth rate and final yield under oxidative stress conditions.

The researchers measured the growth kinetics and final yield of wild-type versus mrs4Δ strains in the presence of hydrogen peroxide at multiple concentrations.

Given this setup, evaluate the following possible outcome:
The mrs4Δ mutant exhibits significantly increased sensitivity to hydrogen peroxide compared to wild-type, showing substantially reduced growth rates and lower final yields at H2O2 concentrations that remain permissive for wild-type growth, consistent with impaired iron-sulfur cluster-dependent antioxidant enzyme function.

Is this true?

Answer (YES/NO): YES